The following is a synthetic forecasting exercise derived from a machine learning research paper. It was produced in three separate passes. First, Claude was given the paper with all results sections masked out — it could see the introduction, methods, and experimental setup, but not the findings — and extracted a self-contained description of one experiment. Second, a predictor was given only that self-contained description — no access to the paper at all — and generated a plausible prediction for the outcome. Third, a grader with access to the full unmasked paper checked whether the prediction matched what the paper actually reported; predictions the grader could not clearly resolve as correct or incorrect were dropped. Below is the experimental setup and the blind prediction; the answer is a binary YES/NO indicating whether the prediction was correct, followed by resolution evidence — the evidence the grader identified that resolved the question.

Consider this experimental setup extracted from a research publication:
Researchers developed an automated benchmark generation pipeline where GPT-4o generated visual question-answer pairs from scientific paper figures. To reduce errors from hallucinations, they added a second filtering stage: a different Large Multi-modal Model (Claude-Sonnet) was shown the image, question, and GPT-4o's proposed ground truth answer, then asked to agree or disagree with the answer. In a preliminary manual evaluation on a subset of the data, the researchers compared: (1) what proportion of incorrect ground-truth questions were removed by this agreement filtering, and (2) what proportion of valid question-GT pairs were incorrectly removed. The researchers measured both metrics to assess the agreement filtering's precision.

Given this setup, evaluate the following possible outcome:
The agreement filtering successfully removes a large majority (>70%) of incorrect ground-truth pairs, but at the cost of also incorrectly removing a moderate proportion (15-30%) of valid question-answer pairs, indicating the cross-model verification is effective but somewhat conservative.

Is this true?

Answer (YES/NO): NO